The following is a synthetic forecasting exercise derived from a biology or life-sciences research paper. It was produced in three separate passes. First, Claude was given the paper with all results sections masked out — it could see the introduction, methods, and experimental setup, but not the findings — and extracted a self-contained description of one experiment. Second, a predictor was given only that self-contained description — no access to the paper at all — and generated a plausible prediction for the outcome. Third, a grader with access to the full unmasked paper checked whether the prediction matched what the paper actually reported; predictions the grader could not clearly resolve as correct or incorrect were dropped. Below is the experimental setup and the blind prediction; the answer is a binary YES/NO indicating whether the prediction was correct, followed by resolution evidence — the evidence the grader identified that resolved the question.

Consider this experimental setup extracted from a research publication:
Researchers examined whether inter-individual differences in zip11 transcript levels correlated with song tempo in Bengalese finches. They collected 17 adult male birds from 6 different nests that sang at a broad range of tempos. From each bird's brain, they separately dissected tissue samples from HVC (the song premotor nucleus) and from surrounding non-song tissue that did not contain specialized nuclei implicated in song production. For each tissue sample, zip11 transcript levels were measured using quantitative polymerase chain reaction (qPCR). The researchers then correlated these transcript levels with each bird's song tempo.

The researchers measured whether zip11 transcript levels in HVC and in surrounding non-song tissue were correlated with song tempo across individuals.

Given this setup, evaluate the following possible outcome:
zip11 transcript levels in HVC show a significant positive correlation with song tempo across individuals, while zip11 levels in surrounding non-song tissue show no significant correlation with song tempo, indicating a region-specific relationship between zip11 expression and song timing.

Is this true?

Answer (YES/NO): NO